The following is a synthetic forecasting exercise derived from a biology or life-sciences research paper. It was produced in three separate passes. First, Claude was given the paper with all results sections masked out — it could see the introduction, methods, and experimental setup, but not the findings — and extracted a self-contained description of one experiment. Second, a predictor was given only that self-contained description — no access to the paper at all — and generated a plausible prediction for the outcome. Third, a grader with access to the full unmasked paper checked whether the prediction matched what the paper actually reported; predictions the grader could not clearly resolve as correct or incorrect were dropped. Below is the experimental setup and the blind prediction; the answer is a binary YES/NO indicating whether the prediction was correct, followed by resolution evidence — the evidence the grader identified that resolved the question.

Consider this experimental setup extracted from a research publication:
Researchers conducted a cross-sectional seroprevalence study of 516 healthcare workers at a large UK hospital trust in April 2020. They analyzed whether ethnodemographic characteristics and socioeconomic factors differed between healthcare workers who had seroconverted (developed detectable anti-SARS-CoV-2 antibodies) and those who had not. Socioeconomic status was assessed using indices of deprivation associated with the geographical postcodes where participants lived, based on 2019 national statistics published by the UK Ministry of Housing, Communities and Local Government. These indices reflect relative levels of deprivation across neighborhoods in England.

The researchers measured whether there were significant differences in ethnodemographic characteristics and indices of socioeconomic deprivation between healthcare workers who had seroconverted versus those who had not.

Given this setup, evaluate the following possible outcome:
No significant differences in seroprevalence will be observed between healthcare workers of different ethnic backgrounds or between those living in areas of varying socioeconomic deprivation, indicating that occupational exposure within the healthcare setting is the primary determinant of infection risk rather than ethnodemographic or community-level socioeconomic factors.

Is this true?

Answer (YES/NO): YES